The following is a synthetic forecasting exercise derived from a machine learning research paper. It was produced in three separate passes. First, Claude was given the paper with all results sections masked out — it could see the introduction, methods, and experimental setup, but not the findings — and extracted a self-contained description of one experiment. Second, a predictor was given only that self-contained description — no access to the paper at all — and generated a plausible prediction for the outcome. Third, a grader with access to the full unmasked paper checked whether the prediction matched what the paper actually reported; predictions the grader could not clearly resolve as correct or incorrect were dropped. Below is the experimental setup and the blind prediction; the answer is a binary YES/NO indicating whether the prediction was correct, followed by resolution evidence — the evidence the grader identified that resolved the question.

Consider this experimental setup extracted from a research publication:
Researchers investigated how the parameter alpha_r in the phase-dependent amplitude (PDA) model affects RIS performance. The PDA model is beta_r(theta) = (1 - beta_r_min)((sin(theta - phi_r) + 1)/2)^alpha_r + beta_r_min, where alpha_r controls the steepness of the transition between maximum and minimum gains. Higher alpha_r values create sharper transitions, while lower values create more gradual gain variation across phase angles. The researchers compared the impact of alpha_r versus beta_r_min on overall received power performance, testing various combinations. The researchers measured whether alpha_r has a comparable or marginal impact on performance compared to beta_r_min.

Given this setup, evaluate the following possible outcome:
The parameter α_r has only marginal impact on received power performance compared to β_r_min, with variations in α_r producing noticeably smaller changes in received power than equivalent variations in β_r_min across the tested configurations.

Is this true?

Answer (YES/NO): YES